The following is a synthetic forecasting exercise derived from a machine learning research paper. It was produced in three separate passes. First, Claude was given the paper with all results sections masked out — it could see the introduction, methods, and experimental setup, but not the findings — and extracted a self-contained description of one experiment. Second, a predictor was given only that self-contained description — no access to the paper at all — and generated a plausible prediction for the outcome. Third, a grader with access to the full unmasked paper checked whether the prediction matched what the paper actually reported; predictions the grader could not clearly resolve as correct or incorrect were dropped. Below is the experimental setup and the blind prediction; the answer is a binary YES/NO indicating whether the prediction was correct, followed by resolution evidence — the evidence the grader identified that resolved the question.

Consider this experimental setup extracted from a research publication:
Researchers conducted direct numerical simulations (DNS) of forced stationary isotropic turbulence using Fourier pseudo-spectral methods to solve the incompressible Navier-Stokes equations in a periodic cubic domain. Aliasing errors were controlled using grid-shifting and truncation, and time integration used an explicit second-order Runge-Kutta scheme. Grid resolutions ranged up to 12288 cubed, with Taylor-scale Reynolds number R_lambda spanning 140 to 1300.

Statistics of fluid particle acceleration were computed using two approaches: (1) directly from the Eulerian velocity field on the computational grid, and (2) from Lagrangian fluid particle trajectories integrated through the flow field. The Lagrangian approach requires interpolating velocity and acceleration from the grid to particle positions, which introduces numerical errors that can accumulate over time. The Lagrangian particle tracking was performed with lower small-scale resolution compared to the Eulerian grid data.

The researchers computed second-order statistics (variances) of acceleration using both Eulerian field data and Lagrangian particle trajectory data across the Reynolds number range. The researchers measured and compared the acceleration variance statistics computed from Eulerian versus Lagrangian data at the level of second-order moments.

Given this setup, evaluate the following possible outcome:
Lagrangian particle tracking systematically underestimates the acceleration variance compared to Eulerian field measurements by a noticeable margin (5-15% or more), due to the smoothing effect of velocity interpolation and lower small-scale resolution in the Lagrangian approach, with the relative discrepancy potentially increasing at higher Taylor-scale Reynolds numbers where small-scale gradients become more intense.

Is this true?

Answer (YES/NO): NO